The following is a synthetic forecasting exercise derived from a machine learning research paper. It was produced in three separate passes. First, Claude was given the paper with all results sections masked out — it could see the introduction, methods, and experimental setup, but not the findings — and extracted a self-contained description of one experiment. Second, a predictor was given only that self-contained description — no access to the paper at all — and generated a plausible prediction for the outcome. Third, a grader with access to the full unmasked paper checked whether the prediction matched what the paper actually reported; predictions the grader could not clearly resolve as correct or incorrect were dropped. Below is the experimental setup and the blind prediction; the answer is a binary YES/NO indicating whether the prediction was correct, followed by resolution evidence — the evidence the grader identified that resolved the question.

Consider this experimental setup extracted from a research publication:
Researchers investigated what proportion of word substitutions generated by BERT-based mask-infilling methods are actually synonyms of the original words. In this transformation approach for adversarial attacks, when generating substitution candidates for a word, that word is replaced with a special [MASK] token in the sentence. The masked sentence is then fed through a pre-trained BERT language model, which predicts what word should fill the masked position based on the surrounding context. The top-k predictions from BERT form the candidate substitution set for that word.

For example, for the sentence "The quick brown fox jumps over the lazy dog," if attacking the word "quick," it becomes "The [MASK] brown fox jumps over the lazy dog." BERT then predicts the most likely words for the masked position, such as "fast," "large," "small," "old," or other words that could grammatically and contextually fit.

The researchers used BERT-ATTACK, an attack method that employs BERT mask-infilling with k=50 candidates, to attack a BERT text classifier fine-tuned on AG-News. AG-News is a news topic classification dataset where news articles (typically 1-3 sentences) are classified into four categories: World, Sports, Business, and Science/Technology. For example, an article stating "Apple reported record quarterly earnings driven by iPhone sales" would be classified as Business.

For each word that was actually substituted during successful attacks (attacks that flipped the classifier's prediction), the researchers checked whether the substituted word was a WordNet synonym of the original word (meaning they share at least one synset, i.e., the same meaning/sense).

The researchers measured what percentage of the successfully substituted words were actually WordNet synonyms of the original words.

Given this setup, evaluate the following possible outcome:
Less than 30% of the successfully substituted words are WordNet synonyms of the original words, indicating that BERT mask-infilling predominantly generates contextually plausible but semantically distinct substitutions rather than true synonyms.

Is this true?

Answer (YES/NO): YES